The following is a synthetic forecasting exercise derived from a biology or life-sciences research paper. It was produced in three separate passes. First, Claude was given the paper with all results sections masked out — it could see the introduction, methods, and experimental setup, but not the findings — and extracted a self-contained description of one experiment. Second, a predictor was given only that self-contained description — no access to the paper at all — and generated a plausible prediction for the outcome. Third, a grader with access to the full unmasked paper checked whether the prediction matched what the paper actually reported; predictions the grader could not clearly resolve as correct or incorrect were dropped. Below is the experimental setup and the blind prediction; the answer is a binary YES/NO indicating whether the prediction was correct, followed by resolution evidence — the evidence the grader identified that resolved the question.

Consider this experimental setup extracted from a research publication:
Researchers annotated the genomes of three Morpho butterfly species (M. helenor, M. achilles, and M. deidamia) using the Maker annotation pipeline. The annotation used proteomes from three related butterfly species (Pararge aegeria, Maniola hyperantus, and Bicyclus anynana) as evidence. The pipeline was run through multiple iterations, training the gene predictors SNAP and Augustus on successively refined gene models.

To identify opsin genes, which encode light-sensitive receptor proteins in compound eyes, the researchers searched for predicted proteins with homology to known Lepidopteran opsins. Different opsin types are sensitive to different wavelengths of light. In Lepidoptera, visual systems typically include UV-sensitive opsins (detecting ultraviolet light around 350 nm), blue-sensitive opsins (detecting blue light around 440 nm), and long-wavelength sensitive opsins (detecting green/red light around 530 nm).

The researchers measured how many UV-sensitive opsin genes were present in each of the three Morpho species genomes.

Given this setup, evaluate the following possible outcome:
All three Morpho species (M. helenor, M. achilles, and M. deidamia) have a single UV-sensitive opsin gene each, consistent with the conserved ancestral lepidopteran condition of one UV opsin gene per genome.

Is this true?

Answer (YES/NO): YES